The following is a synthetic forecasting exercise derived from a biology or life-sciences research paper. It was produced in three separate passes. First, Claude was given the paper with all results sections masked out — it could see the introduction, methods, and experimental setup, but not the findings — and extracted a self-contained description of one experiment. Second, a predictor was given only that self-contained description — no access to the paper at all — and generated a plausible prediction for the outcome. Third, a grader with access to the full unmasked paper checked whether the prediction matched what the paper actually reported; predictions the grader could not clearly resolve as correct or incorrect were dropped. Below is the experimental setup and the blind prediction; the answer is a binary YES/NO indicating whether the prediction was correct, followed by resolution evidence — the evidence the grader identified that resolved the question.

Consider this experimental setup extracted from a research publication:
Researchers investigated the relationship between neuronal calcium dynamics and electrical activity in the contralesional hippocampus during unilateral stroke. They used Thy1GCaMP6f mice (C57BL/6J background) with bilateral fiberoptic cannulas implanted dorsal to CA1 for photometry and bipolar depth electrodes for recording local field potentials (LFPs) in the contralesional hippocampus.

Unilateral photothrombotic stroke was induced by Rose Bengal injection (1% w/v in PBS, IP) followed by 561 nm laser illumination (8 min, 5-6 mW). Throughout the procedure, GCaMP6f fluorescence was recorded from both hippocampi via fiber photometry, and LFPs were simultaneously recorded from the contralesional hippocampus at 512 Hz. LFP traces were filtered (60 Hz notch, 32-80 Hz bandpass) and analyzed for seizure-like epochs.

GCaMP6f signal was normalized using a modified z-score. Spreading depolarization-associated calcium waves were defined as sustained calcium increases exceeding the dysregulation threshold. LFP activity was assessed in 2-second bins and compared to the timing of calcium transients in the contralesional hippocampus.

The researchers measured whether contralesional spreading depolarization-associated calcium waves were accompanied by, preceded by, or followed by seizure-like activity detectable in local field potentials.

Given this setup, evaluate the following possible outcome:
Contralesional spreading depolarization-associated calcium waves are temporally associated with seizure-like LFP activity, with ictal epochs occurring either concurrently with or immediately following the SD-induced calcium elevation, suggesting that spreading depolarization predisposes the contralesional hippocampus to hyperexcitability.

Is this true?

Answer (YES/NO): NO